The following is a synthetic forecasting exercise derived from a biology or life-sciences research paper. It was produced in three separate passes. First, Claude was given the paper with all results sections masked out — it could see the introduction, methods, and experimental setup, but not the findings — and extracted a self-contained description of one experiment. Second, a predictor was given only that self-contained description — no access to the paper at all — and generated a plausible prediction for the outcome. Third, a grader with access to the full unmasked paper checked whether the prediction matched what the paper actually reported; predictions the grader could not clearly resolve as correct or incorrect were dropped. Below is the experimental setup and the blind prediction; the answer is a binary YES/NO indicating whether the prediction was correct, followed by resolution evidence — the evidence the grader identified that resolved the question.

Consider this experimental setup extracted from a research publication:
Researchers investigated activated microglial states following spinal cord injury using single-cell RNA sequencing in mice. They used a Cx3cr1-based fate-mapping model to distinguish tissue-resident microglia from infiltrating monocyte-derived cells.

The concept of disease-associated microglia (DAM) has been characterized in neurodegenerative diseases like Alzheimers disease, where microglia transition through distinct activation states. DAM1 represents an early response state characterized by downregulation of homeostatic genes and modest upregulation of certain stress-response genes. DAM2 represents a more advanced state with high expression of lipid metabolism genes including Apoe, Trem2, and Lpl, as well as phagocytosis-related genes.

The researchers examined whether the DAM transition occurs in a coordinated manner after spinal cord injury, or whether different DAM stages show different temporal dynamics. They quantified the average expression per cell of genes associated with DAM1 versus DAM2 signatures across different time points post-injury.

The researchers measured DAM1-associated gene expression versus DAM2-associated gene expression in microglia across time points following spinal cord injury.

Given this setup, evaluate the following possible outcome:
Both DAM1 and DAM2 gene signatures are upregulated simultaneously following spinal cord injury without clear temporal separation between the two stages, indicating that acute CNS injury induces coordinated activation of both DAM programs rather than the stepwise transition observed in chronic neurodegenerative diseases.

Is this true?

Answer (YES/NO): NO